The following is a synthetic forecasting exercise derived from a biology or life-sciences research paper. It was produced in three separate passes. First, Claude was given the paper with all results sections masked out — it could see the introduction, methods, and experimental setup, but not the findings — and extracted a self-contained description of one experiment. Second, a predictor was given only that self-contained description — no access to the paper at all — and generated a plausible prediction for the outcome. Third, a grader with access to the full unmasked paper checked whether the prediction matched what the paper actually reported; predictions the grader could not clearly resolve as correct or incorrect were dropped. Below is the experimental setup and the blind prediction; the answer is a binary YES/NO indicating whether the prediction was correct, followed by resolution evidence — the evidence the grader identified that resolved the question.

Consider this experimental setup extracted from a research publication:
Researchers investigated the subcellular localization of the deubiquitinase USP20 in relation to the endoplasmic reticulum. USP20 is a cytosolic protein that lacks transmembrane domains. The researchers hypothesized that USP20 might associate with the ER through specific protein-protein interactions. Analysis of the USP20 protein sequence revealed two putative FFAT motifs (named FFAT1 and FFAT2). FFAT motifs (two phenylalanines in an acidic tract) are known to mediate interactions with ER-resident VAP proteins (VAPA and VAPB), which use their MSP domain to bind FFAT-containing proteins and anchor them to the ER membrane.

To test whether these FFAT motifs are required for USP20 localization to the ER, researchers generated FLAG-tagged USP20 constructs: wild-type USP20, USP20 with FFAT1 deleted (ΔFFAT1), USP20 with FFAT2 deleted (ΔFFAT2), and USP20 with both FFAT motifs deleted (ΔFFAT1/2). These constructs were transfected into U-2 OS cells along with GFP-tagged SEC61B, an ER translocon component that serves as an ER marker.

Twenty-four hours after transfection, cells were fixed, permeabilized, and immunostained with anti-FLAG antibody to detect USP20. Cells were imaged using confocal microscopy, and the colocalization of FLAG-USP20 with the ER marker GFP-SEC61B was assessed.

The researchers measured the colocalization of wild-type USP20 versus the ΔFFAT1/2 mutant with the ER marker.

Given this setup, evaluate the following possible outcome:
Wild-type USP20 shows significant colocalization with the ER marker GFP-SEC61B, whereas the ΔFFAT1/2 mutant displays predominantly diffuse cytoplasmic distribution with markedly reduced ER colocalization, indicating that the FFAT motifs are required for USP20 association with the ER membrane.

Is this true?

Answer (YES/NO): YES